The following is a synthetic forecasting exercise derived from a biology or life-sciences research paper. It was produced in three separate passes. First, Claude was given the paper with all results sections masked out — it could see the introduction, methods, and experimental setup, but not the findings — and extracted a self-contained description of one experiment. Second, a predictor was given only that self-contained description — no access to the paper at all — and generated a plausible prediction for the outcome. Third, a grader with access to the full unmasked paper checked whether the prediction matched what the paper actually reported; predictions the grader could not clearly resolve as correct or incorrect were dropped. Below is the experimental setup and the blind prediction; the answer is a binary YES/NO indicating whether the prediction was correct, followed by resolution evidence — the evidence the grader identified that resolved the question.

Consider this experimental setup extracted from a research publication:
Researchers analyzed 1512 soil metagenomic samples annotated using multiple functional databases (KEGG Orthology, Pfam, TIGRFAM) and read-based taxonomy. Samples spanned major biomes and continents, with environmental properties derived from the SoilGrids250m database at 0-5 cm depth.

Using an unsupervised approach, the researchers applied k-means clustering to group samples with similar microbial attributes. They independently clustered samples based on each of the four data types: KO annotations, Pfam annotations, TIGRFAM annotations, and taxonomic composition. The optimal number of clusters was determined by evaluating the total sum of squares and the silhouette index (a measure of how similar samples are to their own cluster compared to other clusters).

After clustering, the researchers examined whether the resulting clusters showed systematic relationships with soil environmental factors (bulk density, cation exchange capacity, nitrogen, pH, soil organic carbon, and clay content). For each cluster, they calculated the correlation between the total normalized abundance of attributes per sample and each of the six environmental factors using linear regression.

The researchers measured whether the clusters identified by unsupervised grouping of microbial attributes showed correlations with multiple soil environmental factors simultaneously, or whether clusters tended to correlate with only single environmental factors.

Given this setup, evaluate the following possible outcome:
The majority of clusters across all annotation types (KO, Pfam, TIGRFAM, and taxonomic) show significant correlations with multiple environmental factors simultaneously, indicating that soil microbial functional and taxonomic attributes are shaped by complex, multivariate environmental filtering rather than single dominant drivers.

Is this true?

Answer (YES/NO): NO